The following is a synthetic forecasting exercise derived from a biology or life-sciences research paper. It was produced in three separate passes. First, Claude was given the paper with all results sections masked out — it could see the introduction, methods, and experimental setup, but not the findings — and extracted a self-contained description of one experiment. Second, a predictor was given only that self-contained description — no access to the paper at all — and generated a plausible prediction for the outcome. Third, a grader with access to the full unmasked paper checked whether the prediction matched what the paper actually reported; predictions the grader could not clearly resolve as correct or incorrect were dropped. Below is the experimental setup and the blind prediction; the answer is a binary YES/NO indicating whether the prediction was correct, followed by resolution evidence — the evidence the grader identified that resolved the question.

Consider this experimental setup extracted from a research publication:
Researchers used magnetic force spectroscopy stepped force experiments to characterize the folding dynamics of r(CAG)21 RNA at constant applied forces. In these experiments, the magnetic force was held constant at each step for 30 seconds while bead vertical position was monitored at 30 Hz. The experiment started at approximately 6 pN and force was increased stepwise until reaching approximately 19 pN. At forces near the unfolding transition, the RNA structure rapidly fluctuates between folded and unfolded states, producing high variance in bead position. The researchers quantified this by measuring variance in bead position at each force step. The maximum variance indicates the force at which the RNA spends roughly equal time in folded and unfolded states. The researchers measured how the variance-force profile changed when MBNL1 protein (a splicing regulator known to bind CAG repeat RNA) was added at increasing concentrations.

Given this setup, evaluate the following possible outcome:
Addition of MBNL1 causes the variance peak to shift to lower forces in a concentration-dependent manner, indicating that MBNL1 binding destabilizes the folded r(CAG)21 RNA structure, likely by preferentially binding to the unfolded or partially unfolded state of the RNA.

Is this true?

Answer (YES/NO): YES